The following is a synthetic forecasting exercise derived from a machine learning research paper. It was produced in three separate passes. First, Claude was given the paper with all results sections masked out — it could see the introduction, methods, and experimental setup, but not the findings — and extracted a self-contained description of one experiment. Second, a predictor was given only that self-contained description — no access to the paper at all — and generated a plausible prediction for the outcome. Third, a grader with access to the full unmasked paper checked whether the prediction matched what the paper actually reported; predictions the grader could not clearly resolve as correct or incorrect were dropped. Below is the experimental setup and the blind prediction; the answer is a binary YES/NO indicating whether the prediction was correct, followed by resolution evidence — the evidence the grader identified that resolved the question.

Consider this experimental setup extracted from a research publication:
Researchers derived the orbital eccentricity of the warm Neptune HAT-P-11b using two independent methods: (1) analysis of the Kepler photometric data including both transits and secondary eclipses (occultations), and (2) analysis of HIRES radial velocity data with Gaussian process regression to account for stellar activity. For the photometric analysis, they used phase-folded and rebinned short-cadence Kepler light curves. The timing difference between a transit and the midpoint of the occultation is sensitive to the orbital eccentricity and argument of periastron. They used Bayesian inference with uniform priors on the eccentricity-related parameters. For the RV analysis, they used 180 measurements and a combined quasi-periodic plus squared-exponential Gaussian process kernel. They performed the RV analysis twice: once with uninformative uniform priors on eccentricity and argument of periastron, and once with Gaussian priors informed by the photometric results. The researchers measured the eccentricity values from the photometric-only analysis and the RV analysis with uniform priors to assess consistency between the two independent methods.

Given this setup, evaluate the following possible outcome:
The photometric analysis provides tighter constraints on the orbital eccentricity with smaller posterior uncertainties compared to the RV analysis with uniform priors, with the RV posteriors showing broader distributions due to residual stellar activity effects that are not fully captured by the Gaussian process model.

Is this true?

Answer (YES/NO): NO